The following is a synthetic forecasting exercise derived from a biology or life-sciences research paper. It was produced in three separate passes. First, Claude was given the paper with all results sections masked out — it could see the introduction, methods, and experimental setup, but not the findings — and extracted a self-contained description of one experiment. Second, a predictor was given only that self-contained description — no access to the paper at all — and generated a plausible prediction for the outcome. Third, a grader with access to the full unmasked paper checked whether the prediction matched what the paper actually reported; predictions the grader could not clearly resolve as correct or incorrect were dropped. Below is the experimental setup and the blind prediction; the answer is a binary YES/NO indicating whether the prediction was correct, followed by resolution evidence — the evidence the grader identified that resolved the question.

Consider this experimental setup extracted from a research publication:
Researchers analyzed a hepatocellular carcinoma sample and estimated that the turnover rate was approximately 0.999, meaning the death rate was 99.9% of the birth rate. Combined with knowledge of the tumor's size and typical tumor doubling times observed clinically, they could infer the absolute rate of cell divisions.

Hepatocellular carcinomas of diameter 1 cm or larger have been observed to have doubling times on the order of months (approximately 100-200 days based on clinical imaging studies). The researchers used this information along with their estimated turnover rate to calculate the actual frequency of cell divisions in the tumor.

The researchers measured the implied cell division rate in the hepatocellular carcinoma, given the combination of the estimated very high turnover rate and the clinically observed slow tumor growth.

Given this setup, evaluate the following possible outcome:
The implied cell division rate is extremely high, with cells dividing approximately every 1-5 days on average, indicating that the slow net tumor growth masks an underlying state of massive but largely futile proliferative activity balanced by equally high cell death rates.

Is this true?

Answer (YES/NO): YES